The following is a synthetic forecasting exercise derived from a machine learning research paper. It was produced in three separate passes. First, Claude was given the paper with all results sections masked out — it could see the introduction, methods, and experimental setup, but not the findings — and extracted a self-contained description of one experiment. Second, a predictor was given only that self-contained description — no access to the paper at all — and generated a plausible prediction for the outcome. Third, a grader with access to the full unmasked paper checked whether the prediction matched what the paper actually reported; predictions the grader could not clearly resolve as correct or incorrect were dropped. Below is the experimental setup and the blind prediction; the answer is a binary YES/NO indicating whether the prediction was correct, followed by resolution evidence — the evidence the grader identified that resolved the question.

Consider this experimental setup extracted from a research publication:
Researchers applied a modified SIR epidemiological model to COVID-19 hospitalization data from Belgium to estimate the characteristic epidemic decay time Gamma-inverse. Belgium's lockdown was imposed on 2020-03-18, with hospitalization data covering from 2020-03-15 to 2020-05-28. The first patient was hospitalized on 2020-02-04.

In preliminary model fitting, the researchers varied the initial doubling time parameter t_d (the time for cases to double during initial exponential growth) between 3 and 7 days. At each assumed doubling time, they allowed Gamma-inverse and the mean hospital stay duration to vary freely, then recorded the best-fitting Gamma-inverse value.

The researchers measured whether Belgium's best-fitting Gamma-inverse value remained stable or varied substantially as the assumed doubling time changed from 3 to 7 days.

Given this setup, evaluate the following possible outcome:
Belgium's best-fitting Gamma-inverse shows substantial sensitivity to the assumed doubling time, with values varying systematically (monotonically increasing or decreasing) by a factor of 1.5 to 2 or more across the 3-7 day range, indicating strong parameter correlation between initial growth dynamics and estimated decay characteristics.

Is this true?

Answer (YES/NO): NO